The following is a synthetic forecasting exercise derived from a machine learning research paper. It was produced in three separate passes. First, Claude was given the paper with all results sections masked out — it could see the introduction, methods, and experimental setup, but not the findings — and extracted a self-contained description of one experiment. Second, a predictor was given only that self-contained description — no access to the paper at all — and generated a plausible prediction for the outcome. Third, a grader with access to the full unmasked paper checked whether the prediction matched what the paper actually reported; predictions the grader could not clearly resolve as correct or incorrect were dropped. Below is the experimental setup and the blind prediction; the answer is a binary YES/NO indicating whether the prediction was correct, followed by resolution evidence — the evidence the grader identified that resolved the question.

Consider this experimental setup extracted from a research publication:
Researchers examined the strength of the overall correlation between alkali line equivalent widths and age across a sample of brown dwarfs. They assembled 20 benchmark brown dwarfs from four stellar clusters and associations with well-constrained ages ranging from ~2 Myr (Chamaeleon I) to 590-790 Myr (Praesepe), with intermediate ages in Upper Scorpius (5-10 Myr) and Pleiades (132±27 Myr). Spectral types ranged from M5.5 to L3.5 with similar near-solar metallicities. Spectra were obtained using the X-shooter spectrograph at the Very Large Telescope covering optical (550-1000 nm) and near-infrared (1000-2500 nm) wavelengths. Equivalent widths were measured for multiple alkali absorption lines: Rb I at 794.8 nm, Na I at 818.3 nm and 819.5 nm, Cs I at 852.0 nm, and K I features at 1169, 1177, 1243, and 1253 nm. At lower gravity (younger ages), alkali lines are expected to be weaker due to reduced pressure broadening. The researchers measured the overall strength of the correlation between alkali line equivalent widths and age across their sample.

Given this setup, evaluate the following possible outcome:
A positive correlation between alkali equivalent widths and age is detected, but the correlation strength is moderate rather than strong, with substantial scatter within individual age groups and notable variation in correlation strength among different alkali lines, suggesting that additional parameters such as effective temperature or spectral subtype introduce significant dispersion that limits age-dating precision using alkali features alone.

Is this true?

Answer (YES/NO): YES